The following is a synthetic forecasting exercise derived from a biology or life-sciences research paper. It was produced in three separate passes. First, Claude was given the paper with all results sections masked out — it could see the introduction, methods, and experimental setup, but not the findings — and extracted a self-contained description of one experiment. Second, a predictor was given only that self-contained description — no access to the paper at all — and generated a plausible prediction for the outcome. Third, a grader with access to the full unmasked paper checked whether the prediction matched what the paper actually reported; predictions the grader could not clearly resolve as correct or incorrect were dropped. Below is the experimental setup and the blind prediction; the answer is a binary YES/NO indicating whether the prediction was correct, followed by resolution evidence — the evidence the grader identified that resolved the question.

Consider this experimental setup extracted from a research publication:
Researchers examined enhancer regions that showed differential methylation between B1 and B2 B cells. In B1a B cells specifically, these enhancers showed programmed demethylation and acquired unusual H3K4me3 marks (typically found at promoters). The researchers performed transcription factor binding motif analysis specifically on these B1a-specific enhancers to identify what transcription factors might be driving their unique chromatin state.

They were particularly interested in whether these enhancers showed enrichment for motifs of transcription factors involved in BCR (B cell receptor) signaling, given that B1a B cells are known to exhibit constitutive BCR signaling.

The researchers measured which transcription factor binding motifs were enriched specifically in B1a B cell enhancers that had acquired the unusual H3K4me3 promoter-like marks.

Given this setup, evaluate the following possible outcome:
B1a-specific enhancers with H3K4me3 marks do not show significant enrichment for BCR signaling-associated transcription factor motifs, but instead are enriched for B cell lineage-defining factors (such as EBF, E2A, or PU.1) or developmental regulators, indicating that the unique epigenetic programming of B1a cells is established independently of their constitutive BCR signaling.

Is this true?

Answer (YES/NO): NO